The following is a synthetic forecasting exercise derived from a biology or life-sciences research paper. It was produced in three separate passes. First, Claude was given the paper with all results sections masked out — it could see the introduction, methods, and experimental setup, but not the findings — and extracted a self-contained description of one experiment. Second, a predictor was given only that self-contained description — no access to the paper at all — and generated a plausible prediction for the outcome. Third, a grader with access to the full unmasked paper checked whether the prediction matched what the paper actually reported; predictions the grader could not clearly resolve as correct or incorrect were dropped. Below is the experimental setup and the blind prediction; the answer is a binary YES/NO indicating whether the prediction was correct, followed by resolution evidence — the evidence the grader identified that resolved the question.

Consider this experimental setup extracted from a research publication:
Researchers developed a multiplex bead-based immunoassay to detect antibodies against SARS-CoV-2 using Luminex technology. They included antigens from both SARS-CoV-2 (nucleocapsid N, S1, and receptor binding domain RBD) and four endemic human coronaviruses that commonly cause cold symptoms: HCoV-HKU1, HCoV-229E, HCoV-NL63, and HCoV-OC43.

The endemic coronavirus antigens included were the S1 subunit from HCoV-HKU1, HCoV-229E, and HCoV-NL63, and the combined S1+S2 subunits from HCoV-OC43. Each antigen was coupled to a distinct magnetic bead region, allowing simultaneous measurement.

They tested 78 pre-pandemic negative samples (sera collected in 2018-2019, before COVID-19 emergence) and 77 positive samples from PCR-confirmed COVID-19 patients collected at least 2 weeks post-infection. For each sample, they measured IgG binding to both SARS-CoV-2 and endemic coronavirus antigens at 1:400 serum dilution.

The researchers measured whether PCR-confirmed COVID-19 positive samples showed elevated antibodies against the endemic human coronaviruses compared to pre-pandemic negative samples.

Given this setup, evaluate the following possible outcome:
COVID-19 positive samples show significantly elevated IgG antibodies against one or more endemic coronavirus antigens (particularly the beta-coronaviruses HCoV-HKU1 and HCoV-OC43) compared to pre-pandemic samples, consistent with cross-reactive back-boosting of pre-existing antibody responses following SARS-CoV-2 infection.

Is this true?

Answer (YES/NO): YES